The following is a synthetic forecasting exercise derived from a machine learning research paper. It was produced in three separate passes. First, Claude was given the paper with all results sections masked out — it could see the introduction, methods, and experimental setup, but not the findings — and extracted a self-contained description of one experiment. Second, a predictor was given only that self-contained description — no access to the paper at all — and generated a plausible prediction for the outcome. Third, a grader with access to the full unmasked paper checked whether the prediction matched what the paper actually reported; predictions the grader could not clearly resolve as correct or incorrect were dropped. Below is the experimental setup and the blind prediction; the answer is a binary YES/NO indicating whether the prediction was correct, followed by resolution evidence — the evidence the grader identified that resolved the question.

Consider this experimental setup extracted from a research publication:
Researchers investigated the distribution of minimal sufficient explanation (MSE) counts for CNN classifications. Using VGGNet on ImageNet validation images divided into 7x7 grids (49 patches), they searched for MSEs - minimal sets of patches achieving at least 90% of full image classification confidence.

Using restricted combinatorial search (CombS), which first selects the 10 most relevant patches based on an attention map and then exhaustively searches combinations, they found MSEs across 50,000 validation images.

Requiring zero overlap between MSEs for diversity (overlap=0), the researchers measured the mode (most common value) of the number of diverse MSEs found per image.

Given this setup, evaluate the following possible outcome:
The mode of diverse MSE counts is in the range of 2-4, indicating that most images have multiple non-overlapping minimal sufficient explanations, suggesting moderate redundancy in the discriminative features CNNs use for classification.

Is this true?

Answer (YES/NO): NO